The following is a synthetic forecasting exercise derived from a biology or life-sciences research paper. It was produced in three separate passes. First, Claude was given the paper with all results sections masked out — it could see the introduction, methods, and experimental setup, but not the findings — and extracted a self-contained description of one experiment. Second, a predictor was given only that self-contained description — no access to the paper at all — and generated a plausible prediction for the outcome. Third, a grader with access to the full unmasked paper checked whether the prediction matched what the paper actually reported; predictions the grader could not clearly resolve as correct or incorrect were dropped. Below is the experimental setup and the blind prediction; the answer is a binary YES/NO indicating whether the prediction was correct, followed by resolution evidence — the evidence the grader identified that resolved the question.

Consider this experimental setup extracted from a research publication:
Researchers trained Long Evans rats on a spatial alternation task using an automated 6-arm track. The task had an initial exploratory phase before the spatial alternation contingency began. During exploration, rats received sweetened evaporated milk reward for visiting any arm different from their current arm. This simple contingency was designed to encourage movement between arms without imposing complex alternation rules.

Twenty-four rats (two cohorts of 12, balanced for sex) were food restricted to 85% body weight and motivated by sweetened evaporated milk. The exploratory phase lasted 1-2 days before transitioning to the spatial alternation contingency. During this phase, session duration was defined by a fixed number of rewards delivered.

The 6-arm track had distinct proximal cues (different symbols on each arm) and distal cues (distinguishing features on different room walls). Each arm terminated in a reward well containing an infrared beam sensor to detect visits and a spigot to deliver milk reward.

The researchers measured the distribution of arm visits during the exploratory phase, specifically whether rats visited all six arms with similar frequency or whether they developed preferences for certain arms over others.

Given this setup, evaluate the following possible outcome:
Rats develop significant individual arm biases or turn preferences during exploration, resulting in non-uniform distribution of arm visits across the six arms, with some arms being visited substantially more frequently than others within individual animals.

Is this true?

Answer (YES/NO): YES